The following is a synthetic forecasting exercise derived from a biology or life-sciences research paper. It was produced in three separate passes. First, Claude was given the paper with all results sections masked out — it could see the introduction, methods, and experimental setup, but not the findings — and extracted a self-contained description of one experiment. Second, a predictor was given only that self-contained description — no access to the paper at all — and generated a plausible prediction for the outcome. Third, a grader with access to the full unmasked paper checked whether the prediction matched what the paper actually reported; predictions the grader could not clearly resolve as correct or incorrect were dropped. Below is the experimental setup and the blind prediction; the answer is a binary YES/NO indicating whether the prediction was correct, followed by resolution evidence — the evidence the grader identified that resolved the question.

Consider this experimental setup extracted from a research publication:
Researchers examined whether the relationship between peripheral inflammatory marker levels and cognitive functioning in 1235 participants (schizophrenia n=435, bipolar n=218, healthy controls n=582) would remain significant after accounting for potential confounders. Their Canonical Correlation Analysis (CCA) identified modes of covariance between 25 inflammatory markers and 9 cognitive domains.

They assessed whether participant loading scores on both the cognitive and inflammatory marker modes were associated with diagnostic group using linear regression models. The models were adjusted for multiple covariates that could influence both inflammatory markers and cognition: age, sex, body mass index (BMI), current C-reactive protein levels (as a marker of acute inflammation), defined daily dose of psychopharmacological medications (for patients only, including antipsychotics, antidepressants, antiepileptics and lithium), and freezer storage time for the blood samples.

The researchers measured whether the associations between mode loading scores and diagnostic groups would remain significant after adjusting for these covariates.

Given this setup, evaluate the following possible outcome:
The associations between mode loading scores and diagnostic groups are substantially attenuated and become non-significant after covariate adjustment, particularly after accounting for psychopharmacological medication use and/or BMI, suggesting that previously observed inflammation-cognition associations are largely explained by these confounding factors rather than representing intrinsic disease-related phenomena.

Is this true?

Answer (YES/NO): NO